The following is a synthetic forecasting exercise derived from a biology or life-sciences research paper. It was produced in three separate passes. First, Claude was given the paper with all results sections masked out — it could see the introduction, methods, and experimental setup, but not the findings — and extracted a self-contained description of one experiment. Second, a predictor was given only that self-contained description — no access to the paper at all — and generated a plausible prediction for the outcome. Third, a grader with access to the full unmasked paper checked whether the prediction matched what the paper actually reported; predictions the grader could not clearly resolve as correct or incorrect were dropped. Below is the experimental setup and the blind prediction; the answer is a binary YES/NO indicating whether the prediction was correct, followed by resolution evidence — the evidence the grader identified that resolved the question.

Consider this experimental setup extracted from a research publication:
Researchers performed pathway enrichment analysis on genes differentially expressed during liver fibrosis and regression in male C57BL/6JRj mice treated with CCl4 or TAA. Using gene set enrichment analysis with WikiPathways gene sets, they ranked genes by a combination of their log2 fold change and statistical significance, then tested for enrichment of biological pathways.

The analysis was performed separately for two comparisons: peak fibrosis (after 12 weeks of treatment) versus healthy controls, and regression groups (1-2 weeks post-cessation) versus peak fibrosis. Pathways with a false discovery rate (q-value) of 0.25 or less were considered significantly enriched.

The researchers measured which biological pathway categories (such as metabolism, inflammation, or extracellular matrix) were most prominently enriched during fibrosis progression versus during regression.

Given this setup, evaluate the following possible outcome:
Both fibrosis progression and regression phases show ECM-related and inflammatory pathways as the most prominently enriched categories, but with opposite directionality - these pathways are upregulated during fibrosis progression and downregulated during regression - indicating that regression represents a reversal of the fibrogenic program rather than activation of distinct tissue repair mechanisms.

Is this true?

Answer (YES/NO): NO